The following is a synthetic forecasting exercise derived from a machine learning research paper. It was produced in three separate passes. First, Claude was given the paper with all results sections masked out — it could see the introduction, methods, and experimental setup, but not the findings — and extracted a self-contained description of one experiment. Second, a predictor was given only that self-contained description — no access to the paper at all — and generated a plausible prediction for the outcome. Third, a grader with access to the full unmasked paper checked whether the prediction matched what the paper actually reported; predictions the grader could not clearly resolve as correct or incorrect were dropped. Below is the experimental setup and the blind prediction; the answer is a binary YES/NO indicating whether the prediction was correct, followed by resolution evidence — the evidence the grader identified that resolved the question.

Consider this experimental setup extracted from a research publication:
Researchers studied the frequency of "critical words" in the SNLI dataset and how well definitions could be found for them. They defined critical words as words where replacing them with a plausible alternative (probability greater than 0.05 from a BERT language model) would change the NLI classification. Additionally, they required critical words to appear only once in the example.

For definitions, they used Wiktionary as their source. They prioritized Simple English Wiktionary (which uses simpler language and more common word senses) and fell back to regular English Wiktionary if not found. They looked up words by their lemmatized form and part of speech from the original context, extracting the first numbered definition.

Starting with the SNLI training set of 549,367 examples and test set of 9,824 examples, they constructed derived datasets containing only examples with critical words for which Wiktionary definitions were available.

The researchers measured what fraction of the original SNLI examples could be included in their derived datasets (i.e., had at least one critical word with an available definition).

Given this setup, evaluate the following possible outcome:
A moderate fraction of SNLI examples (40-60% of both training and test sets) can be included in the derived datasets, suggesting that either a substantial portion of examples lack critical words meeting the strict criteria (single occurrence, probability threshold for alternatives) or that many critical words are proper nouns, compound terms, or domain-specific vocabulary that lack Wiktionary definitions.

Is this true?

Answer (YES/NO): NO